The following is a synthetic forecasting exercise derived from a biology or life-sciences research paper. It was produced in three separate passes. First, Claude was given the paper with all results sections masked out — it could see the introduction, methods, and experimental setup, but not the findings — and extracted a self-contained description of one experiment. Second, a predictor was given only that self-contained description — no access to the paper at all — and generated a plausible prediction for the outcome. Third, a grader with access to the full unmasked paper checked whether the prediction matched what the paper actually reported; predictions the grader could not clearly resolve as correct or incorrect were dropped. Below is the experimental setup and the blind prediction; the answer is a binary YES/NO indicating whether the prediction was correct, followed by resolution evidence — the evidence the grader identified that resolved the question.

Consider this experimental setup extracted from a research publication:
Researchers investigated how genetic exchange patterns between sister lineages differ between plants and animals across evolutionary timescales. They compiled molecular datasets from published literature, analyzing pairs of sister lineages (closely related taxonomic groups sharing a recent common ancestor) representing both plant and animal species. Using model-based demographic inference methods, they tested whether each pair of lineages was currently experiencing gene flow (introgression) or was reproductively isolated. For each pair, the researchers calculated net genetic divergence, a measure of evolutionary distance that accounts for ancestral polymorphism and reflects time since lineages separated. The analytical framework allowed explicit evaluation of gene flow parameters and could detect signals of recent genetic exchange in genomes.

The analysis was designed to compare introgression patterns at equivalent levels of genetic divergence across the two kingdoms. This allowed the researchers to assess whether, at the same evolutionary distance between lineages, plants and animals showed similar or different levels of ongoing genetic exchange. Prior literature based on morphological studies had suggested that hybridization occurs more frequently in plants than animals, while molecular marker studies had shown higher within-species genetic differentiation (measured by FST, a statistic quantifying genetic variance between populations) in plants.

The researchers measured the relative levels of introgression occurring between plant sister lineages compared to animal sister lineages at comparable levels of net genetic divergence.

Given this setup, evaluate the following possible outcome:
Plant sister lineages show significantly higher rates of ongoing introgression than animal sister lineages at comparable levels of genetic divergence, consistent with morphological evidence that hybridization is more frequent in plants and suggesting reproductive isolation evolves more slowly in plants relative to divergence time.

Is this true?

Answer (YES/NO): NO